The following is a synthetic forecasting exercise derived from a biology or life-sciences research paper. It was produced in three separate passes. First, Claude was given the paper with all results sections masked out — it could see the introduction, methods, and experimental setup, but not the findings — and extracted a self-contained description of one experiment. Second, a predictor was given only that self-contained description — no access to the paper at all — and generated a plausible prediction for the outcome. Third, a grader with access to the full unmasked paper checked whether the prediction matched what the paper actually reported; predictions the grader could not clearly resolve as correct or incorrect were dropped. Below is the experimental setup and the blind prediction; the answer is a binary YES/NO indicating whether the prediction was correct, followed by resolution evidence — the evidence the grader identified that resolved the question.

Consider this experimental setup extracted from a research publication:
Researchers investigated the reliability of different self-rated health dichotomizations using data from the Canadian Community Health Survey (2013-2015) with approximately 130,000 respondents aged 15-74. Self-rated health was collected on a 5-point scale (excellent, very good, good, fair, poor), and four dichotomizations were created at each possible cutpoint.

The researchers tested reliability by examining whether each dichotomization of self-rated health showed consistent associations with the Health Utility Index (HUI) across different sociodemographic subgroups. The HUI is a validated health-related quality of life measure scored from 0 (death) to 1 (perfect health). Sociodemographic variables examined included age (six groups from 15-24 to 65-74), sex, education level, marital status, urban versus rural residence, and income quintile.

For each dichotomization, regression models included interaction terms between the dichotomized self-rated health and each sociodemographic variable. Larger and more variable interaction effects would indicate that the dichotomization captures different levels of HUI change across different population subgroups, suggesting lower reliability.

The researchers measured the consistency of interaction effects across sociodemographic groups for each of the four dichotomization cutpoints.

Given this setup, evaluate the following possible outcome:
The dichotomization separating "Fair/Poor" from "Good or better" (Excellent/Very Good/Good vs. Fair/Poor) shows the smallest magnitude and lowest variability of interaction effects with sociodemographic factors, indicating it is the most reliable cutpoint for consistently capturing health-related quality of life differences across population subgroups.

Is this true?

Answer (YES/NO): NO